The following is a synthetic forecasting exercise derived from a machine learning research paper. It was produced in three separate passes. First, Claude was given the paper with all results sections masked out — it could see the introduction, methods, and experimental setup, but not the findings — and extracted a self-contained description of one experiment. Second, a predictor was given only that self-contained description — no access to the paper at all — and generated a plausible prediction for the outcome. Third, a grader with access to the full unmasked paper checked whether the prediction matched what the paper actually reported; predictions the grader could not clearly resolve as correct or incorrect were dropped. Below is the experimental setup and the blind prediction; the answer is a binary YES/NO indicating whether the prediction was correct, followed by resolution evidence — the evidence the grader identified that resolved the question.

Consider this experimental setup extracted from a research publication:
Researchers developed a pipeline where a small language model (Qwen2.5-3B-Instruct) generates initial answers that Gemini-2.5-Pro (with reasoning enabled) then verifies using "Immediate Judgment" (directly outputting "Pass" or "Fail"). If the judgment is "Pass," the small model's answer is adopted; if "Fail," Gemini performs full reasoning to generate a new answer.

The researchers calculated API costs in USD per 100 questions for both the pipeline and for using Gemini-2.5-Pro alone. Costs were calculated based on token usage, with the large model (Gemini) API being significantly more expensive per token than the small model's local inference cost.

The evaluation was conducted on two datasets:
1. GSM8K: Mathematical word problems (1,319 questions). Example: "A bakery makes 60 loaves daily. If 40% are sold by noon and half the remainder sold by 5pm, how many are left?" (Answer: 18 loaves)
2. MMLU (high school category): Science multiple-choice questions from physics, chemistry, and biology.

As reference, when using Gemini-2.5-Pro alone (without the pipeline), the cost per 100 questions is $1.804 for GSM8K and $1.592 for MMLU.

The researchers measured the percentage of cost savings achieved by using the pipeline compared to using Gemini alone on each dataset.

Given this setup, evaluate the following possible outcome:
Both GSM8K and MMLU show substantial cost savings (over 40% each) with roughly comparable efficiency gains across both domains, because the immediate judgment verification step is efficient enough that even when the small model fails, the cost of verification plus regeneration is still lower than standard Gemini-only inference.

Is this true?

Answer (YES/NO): NO